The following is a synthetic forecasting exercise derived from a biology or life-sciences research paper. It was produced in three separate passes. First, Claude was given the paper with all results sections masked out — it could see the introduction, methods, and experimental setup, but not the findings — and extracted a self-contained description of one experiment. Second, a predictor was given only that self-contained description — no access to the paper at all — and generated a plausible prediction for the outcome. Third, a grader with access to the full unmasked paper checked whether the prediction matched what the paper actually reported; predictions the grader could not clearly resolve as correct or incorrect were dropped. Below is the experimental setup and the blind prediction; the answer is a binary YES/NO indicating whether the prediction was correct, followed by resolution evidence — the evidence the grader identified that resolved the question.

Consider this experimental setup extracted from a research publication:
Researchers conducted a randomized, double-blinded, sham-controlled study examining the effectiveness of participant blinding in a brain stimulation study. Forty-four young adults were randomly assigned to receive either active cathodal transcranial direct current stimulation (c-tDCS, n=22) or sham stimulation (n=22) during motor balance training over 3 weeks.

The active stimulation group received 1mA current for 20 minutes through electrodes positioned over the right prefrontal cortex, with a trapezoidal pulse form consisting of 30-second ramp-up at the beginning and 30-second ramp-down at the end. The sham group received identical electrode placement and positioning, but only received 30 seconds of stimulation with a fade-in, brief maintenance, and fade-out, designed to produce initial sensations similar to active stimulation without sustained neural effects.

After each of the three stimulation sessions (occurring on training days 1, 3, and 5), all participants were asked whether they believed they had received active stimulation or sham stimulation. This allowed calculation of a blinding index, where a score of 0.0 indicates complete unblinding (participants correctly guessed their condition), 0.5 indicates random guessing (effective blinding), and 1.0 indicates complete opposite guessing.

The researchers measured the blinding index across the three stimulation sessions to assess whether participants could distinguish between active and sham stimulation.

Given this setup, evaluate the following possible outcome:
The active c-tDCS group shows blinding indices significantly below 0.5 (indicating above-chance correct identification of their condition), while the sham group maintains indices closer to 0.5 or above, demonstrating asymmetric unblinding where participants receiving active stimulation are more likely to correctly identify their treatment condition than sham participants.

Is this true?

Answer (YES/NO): NO